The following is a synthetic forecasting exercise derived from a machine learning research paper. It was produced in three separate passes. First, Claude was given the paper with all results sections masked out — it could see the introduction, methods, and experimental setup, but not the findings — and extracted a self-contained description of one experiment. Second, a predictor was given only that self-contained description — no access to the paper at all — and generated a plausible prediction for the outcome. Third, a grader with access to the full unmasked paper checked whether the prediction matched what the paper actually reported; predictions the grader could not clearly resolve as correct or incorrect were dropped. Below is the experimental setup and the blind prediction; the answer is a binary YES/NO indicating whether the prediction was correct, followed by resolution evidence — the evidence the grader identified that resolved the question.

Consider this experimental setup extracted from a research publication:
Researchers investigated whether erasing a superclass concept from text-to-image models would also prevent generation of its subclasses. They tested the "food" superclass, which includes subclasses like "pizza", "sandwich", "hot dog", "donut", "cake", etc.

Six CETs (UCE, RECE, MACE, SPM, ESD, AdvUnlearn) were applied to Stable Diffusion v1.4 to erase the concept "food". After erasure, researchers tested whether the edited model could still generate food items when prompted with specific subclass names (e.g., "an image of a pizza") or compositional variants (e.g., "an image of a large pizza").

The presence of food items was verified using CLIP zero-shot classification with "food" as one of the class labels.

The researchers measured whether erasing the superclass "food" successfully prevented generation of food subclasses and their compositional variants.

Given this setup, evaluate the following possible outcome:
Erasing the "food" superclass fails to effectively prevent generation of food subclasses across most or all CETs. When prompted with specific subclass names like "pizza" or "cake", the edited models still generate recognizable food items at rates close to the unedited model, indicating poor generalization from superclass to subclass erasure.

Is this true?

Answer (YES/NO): YES